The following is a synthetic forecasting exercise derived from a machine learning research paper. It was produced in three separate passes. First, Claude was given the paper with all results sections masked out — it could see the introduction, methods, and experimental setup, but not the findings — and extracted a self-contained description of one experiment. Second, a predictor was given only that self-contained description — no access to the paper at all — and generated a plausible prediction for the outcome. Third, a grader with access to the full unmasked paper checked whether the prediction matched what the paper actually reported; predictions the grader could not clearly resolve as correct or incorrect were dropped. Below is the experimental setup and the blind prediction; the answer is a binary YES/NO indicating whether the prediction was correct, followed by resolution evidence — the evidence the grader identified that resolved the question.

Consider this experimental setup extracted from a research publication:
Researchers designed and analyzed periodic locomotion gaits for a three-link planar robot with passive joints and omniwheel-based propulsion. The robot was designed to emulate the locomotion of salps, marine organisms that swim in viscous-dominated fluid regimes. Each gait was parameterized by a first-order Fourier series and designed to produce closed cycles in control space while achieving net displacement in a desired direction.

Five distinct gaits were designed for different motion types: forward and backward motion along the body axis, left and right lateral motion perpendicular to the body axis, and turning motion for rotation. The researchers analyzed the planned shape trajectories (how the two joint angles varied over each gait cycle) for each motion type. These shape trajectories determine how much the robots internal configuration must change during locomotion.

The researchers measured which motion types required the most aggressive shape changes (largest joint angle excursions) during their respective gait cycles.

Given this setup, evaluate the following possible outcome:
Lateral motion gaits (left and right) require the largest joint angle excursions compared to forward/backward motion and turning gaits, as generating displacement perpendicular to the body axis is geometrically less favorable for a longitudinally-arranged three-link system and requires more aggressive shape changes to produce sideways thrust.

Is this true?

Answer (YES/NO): NO